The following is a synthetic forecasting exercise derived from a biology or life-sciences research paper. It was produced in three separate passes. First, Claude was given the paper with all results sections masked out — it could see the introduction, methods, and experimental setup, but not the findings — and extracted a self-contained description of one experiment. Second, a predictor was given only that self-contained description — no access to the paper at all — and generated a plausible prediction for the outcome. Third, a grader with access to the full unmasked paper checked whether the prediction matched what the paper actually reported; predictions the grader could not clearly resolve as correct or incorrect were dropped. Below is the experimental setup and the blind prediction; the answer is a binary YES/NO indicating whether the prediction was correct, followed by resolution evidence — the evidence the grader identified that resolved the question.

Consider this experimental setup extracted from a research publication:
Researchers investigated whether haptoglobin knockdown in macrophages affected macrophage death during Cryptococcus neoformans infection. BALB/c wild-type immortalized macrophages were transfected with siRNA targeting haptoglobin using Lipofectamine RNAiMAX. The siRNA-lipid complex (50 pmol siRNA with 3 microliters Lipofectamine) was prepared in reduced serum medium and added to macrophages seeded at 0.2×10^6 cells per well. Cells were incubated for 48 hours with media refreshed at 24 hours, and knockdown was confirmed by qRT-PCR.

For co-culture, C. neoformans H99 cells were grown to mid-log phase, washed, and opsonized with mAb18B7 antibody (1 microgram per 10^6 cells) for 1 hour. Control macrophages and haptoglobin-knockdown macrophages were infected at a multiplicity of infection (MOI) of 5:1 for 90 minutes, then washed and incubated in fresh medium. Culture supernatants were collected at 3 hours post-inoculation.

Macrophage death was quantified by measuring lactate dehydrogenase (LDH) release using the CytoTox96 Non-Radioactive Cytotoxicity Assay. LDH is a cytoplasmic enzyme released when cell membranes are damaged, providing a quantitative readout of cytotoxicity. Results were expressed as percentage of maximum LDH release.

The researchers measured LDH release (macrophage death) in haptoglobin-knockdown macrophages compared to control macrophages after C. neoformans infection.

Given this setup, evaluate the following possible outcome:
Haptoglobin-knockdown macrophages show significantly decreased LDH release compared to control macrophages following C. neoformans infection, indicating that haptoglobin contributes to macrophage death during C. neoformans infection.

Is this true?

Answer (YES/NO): NO